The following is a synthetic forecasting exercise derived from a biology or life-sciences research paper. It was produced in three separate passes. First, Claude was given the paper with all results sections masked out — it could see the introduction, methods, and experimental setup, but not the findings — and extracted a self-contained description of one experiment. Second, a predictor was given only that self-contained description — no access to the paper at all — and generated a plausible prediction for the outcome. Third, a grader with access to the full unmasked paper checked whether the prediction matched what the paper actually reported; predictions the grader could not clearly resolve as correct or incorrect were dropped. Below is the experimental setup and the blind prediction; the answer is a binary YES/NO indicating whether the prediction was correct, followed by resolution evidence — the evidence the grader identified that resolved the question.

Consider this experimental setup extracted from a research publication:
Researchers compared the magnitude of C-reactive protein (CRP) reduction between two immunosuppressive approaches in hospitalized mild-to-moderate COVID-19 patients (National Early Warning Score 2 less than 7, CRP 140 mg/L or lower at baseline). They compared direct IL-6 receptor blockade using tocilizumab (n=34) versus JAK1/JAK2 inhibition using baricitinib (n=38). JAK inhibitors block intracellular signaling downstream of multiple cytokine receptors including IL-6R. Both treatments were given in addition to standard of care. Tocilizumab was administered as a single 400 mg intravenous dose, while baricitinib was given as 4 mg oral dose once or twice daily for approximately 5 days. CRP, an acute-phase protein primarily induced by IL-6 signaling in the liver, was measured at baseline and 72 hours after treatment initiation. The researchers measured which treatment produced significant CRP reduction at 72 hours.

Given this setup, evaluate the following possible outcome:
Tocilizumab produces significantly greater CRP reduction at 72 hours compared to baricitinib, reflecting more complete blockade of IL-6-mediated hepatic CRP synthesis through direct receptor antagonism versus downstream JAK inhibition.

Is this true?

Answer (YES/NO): YES